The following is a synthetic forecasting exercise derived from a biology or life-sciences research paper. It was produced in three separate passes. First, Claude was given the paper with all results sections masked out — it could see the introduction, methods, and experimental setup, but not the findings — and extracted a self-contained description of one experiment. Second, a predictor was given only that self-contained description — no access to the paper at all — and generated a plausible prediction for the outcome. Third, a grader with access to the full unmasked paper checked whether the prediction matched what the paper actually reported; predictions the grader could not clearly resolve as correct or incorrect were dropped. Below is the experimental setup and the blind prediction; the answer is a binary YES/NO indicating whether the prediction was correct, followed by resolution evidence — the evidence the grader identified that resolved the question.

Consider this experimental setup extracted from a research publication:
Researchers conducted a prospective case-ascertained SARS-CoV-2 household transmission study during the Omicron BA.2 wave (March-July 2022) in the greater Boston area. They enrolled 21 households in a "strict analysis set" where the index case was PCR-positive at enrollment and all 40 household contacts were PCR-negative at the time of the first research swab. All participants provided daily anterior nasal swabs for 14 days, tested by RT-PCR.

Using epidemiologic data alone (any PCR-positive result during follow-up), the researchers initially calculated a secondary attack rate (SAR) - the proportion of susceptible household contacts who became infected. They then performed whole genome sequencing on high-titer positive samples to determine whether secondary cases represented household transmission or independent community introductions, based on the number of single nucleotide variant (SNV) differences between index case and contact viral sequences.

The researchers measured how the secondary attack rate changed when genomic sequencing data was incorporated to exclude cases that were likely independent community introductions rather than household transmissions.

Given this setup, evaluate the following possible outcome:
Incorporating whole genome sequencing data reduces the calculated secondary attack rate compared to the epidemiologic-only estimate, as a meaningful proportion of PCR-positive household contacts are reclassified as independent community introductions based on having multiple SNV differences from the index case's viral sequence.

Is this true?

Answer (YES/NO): YES